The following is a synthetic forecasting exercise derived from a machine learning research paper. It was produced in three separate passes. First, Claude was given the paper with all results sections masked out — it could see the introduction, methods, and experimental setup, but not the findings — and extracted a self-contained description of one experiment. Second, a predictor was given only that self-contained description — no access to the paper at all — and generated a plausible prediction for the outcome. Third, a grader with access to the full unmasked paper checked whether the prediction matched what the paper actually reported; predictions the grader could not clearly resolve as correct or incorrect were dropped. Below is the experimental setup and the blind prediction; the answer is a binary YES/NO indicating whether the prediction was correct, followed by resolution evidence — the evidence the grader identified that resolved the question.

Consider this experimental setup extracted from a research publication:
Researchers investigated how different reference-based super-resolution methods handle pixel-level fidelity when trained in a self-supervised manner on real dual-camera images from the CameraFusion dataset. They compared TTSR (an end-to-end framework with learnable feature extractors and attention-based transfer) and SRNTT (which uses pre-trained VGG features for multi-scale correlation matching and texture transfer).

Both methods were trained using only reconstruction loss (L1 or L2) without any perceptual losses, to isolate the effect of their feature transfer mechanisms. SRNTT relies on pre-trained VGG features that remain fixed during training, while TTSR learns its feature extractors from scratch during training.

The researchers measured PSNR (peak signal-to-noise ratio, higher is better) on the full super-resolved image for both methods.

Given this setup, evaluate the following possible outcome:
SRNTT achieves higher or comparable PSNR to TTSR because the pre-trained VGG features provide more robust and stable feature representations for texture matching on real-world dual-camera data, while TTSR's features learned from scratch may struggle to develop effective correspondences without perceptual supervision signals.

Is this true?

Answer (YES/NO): YES